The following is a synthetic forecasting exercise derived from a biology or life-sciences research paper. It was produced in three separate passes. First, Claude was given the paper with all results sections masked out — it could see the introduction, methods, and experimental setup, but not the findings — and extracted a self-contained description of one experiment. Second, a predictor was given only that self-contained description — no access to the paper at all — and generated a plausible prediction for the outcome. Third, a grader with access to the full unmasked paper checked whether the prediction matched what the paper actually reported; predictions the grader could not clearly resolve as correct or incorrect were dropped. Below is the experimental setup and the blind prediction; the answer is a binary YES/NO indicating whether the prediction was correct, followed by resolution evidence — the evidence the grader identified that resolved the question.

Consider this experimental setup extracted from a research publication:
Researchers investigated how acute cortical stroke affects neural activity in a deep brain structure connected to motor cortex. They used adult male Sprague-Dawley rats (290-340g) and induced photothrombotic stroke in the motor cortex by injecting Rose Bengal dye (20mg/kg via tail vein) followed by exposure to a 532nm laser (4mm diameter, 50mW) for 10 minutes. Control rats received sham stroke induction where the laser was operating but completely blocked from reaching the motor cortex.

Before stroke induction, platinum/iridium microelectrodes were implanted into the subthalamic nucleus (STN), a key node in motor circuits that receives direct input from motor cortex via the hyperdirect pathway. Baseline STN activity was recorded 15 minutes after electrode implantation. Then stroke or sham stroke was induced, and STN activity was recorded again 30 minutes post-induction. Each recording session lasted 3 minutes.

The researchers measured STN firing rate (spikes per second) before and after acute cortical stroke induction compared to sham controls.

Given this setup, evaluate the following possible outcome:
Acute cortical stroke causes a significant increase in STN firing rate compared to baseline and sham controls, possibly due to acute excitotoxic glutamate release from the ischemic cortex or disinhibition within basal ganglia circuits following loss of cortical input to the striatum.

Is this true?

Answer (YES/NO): NO